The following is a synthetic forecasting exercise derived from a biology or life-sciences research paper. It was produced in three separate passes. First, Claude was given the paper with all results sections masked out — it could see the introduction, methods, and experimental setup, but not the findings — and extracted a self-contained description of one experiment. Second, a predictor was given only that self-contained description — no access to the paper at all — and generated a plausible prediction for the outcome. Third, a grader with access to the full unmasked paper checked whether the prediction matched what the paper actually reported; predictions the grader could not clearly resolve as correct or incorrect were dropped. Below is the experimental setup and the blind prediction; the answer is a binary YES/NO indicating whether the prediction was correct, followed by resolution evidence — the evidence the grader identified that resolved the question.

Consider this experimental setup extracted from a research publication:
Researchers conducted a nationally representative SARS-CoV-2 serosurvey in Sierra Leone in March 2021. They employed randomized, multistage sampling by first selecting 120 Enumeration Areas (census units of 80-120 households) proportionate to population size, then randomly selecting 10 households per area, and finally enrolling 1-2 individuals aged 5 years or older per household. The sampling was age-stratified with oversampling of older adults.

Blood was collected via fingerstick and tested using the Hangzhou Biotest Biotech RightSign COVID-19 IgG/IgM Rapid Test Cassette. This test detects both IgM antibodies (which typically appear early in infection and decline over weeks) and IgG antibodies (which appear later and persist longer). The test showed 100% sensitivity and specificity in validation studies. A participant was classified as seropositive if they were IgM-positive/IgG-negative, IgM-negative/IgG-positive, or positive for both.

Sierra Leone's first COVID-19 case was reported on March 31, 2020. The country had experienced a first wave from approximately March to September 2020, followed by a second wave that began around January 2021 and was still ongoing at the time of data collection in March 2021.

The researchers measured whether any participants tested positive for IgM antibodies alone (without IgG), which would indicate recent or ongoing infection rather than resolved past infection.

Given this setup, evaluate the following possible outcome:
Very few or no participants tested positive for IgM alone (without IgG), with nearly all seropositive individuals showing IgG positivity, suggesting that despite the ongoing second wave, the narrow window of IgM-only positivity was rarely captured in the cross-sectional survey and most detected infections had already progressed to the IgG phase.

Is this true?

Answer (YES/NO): NO